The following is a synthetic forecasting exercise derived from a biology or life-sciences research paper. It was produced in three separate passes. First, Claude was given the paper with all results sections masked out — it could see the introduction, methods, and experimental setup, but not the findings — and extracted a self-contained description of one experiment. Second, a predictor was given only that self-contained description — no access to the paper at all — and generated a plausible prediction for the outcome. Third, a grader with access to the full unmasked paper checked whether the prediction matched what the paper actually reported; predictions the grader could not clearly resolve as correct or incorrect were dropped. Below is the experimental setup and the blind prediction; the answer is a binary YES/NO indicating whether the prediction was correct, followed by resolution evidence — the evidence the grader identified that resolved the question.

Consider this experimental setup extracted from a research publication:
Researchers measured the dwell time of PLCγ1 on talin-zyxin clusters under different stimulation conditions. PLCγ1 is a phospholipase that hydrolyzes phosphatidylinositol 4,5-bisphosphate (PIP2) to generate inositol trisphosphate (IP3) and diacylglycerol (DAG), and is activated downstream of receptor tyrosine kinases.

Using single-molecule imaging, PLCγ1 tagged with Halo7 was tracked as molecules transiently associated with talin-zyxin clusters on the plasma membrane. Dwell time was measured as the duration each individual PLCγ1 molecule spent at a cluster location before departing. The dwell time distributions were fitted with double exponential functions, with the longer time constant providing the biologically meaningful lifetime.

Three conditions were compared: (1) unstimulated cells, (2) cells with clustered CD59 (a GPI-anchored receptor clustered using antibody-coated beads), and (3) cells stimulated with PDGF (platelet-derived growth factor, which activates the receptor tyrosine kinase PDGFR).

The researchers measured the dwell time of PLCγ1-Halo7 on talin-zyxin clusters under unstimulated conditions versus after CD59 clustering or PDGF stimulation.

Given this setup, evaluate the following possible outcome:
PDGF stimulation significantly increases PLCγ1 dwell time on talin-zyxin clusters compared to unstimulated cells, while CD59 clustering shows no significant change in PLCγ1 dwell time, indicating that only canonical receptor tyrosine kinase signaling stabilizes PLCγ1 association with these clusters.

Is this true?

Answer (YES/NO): NO